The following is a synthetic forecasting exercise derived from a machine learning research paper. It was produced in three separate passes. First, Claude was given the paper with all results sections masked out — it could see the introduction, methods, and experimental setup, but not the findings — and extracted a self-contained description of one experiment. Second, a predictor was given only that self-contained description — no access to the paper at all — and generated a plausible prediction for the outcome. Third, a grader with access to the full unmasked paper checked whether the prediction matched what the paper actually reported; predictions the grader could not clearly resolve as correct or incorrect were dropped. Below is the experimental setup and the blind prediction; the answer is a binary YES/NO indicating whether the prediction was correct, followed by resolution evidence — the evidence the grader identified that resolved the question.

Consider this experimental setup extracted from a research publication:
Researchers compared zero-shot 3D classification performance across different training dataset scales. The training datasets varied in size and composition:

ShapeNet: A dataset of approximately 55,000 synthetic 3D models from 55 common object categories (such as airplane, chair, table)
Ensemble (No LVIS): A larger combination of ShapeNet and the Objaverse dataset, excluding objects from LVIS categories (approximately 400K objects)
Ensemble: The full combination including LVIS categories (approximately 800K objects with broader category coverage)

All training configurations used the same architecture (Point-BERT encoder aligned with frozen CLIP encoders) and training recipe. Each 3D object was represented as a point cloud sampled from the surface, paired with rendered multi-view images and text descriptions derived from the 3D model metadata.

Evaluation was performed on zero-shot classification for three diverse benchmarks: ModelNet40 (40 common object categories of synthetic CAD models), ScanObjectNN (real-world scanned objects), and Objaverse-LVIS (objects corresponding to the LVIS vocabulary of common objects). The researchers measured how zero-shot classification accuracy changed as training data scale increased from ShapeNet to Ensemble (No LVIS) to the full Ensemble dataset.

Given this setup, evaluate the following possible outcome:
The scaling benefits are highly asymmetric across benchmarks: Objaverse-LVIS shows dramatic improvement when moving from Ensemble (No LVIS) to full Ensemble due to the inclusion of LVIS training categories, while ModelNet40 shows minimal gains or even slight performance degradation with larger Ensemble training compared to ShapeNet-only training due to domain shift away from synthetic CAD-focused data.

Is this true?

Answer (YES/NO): NO